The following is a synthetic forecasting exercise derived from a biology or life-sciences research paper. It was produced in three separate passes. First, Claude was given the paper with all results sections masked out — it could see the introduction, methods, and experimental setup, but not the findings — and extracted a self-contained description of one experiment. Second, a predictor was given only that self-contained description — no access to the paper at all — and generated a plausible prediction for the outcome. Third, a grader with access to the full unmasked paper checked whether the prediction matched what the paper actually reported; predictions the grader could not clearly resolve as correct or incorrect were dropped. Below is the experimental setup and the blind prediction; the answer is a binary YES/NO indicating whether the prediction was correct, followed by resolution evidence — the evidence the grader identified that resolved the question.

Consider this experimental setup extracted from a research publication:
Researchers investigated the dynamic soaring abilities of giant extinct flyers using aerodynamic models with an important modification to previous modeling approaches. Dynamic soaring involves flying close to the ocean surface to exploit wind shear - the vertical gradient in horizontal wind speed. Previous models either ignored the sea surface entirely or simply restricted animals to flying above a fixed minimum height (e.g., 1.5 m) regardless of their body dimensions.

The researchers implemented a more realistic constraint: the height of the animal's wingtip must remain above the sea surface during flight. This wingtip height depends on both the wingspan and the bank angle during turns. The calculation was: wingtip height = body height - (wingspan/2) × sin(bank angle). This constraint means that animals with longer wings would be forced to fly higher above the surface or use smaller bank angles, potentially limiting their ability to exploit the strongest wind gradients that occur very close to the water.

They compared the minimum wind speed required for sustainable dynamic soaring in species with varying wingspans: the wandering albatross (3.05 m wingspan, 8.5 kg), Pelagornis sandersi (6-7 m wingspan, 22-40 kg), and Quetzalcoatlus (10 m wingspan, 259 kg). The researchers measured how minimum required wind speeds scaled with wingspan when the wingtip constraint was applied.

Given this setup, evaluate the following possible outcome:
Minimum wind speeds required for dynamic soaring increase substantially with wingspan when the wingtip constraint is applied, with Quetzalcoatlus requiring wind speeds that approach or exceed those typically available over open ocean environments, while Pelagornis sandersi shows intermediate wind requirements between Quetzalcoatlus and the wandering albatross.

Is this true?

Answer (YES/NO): YES